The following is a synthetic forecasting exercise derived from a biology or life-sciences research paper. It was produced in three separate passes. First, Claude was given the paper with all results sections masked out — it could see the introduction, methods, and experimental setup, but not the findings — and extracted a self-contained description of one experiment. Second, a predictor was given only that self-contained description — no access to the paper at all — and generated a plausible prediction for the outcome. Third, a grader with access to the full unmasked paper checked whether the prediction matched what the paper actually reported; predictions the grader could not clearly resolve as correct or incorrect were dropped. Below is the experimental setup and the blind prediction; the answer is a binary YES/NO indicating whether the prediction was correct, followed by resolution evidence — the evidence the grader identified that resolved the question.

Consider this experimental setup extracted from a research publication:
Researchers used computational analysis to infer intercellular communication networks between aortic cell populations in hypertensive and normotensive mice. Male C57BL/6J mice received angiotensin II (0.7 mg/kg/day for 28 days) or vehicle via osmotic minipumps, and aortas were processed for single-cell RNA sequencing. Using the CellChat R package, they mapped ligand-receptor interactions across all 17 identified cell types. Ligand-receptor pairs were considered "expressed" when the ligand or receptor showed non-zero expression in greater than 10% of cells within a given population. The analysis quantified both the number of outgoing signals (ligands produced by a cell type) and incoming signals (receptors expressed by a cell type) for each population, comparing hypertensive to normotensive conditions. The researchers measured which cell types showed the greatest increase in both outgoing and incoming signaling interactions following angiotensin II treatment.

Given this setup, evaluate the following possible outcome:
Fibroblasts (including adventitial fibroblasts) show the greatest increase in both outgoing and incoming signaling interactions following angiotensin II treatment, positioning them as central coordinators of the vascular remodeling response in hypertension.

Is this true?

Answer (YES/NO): YES